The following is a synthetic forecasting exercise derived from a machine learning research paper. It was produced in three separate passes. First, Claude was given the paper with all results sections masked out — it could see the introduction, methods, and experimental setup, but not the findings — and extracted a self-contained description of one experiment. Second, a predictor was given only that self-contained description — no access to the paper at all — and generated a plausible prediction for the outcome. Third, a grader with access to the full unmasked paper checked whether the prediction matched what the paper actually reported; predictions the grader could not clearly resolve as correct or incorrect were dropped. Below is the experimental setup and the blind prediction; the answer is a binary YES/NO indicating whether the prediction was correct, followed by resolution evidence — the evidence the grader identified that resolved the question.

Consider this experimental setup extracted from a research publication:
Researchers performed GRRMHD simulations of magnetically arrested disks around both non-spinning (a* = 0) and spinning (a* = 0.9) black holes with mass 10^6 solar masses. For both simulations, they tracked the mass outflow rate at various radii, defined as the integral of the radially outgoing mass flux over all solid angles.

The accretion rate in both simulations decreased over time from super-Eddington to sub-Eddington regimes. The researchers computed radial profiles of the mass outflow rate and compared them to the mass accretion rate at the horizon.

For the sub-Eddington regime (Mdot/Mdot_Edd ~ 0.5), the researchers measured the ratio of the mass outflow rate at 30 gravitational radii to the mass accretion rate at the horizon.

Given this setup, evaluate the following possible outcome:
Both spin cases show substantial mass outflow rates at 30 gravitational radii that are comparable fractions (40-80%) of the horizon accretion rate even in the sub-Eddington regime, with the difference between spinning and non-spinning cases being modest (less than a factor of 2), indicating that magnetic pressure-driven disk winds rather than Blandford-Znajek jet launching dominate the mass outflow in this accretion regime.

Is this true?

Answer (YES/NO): NO